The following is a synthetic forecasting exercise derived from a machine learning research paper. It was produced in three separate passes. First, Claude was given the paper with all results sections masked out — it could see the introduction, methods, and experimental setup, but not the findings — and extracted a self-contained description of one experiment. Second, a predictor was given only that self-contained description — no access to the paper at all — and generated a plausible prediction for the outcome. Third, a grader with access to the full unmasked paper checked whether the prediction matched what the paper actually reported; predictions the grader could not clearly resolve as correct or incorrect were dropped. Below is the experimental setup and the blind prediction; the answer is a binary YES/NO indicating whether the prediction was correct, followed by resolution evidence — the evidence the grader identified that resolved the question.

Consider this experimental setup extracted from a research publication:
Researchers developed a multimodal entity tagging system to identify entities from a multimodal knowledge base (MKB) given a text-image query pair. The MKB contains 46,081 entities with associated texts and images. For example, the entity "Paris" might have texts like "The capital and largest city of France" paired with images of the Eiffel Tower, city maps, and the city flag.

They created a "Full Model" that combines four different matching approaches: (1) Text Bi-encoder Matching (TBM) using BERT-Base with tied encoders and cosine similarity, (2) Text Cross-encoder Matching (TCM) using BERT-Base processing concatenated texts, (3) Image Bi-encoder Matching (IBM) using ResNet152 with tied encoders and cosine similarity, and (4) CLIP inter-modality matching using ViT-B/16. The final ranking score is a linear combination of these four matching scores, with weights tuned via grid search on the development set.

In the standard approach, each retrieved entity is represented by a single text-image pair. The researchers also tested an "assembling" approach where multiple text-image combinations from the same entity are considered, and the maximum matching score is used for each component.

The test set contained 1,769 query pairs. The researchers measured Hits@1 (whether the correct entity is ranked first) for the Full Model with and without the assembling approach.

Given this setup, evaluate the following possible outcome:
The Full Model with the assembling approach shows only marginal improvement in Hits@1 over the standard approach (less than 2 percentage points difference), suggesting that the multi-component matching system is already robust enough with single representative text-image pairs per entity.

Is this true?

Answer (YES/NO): NO